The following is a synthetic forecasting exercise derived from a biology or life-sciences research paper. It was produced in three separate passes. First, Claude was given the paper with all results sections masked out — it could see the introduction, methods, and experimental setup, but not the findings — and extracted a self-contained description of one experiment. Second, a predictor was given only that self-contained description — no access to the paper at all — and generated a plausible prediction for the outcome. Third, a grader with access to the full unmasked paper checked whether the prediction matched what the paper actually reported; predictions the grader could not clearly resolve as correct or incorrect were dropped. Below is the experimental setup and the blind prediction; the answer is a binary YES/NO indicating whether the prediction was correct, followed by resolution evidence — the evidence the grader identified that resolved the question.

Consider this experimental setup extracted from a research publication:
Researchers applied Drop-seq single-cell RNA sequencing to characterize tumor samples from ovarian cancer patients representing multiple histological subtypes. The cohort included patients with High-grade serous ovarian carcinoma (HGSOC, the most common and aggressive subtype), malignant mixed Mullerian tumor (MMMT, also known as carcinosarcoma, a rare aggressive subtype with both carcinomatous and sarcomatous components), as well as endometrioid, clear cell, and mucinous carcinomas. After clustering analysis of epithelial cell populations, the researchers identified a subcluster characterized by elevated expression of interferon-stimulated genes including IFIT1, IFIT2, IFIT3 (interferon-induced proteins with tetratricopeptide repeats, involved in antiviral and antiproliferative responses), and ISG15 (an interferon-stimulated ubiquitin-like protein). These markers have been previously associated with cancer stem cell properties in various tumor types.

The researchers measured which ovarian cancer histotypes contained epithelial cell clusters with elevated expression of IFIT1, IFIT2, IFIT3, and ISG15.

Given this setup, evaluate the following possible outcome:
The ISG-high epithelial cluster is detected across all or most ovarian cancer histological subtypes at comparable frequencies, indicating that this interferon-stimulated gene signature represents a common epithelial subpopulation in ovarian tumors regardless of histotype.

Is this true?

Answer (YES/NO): NO